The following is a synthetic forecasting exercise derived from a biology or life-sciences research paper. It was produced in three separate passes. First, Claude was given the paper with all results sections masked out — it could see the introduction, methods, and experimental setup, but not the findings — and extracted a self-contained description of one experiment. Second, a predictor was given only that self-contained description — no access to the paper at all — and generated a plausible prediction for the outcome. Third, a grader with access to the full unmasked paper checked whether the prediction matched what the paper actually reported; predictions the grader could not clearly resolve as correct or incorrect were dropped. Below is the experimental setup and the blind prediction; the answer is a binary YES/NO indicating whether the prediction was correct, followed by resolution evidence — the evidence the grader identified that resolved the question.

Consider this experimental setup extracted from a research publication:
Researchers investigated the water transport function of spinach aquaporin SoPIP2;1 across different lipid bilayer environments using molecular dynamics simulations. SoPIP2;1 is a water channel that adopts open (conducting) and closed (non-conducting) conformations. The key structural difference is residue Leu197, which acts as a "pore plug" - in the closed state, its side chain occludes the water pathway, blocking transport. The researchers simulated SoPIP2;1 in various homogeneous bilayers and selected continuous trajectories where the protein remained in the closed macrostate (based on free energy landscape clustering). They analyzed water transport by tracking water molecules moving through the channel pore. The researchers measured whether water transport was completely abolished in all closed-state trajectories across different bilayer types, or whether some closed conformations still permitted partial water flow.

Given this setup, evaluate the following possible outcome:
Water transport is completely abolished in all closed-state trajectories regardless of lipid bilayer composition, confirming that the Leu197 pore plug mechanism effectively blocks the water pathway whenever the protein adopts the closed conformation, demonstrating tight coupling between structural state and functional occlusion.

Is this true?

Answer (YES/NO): NO